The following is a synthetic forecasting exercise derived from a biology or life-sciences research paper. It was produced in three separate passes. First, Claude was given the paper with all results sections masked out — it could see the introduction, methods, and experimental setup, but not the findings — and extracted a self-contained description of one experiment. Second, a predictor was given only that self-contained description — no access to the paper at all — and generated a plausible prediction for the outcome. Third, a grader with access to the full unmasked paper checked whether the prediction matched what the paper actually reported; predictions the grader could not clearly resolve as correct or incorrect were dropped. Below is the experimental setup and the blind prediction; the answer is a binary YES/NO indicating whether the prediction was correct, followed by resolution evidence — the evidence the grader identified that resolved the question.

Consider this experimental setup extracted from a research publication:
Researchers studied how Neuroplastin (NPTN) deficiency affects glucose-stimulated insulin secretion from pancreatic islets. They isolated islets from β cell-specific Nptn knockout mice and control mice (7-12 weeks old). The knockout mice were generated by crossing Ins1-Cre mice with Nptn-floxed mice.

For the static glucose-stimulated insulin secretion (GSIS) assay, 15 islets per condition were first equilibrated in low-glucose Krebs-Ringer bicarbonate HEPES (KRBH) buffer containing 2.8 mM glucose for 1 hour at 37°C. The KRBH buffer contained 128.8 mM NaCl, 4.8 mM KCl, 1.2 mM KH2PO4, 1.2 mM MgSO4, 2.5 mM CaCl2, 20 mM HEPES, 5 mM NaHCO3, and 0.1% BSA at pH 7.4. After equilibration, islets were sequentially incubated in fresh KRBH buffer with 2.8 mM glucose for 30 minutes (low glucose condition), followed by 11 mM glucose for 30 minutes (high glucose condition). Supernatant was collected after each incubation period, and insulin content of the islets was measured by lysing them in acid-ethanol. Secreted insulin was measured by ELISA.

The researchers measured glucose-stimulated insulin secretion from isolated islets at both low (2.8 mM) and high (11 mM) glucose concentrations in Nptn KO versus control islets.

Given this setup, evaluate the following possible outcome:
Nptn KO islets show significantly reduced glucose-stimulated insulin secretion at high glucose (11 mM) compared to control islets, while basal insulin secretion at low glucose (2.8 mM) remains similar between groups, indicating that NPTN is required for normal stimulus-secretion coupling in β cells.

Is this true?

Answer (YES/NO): NO